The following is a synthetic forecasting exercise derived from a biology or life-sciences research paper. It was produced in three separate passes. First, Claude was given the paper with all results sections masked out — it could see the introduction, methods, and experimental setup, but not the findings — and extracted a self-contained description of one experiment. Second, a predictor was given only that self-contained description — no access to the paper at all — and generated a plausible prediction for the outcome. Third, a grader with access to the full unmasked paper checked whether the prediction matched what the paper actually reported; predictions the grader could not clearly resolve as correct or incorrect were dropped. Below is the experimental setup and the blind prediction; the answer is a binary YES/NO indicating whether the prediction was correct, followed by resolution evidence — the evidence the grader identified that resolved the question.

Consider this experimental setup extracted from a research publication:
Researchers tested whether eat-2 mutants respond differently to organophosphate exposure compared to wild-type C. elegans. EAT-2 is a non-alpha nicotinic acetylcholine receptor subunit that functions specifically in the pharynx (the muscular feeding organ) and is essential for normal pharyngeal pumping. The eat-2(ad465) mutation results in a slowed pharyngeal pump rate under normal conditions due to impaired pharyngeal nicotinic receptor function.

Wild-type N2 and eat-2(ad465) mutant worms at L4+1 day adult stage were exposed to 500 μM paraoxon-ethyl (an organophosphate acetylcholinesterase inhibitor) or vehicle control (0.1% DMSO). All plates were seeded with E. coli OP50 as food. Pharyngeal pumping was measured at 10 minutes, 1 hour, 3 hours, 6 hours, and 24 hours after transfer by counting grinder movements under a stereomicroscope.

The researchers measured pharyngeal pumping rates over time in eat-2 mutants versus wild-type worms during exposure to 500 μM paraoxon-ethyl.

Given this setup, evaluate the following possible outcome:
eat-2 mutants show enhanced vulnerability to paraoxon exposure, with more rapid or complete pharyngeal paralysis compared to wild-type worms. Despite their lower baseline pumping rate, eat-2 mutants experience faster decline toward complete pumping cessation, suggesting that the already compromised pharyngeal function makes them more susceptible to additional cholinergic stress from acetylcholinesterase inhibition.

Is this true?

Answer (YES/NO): NO